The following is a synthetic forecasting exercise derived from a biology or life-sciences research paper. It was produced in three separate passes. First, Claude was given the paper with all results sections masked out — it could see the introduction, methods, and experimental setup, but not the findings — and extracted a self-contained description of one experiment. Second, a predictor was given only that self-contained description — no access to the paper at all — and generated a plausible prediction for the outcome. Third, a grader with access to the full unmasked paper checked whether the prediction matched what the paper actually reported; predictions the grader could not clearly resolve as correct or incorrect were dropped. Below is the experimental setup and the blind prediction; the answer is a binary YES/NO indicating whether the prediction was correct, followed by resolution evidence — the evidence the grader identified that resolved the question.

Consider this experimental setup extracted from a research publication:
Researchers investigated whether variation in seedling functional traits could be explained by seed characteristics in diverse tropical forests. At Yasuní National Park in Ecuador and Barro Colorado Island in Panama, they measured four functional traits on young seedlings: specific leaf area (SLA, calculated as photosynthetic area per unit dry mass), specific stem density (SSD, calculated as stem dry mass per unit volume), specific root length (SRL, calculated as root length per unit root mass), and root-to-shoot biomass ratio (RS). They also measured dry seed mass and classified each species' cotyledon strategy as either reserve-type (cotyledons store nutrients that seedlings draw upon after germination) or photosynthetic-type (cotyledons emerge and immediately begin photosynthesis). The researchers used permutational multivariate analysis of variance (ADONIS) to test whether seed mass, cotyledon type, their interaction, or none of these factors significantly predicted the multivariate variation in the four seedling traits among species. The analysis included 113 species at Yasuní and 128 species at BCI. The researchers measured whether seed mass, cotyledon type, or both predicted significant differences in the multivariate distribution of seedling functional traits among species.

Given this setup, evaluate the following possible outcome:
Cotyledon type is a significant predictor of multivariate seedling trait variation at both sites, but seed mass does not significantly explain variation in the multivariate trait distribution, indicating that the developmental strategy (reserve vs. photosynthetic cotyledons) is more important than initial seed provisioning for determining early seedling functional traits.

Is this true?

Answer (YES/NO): NO